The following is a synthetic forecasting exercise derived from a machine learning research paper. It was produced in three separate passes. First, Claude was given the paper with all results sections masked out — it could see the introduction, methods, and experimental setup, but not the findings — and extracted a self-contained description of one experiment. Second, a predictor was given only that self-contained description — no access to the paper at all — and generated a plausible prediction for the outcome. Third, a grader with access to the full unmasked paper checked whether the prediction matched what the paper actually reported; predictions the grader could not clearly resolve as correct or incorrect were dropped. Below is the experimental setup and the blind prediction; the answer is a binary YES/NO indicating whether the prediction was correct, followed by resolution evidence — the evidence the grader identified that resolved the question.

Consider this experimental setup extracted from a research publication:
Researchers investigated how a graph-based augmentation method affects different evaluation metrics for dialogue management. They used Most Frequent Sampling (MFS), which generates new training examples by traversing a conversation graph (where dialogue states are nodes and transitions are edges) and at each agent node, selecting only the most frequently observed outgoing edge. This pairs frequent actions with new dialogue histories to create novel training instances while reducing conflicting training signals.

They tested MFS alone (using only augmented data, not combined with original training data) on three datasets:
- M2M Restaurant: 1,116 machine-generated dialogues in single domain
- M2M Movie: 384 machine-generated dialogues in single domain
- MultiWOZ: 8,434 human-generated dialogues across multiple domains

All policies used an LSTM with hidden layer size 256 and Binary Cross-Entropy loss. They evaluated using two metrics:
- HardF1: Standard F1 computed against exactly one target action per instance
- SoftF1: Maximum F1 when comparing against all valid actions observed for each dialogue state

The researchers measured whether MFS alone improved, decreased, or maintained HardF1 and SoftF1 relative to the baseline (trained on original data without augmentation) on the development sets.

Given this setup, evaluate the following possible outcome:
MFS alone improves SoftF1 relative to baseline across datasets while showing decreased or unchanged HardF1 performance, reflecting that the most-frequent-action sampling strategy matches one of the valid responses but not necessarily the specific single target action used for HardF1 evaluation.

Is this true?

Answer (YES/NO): YES